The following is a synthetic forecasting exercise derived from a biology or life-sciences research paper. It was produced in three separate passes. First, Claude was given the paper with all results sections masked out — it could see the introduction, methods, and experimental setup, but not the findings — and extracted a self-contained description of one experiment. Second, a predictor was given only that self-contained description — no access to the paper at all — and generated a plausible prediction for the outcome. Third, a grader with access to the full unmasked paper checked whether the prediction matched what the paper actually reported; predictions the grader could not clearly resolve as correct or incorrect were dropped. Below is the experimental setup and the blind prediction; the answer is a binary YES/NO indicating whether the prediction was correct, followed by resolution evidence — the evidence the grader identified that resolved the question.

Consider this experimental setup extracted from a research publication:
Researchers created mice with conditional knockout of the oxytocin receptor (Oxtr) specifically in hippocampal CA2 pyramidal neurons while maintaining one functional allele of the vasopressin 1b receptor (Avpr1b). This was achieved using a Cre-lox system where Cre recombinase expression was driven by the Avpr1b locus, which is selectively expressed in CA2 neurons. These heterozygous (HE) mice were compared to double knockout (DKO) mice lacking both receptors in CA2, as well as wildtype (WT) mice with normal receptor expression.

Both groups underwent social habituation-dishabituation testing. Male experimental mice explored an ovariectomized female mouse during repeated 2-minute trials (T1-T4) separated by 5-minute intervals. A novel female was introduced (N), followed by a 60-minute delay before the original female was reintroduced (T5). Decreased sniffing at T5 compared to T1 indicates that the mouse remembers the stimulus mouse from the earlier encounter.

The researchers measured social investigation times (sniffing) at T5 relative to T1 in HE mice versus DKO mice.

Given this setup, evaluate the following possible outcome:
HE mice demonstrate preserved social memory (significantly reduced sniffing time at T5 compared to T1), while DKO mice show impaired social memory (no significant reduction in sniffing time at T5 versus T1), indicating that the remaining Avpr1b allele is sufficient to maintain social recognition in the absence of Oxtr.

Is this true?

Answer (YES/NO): NO